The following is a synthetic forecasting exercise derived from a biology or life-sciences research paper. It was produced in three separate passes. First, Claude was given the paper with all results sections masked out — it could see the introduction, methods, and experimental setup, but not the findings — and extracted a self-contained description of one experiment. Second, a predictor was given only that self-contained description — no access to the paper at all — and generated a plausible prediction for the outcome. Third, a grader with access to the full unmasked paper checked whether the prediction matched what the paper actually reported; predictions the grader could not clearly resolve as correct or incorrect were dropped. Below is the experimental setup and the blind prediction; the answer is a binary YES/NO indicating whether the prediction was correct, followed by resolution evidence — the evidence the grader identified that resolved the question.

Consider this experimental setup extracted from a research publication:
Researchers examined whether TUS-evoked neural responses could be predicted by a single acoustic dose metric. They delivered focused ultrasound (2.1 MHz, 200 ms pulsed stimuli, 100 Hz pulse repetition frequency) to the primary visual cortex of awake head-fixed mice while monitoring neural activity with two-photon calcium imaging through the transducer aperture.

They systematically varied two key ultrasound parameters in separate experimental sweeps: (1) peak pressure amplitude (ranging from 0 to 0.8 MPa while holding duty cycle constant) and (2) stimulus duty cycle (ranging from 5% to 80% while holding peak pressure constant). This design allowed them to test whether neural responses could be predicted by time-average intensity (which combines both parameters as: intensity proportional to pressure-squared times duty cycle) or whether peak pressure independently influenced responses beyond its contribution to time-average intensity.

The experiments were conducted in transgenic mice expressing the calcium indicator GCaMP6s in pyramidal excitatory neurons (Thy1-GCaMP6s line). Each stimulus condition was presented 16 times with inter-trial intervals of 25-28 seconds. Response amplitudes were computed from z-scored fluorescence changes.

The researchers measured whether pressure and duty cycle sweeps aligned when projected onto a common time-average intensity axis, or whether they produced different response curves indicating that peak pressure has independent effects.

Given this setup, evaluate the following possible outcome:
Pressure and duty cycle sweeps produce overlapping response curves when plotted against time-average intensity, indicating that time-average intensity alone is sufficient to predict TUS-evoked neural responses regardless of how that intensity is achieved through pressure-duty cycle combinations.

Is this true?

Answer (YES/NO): YES